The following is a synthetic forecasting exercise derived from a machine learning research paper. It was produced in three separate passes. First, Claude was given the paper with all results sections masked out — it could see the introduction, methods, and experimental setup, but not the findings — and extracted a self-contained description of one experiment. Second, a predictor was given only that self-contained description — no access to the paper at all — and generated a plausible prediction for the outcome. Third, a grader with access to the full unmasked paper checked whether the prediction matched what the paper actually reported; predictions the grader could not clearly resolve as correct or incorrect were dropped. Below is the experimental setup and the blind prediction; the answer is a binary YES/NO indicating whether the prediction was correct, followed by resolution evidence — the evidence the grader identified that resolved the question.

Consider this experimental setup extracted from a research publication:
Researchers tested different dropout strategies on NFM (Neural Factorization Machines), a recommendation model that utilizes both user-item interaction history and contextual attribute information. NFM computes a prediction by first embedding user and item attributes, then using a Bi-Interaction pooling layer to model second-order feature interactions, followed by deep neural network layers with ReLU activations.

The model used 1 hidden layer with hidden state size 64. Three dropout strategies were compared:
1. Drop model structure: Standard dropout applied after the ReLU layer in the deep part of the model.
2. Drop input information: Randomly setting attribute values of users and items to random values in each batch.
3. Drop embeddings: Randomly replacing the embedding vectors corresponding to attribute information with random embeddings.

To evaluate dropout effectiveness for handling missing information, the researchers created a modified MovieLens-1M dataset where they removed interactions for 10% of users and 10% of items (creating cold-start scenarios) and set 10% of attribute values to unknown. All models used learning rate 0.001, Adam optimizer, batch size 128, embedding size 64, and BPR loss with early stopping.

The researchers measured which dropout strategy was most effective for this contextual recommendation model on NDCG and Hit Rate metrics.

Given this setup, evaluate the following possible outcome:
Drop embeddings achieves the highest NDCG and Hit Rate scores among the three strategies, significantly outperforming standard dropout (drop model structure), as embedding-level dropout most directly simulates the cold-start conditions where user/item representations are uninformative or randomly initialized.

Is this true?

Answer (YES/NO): NO